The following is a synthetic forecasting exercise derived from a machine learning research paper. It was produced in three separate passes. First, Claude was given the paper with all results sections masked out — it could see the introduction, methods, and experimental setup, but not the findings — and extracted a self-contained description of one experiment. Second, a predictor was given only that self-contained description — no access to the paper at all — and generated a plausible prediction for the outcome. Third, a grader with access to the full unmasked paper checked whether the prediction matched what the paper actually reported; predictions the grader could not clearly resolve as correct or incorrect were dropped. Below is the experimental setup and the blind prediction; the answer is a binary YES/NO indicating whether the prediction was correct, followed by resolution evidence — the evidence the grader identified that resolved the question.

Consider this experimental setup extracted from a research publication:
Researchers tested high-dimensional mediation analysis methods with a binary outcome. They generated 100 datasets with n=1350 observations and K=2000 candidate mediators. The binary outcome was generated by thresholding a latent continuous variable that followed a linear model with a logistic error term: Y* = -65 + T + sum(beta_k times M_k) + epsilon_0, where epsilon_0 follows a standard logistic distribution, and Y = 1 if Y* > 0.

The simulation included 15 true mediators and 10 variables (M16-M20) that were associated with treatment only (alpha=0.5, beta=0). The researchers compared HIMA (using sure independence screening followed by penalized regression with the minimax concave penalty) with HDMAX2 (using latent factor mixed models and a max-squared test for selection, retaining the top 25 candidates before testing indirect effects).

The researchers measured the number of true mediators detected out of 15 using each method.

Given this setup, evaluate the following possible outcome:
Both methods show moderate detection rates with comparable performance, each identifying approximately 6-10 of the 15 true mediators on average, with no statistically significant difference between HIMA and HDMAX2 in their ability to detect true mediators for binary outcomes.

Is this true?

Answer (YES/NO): NO